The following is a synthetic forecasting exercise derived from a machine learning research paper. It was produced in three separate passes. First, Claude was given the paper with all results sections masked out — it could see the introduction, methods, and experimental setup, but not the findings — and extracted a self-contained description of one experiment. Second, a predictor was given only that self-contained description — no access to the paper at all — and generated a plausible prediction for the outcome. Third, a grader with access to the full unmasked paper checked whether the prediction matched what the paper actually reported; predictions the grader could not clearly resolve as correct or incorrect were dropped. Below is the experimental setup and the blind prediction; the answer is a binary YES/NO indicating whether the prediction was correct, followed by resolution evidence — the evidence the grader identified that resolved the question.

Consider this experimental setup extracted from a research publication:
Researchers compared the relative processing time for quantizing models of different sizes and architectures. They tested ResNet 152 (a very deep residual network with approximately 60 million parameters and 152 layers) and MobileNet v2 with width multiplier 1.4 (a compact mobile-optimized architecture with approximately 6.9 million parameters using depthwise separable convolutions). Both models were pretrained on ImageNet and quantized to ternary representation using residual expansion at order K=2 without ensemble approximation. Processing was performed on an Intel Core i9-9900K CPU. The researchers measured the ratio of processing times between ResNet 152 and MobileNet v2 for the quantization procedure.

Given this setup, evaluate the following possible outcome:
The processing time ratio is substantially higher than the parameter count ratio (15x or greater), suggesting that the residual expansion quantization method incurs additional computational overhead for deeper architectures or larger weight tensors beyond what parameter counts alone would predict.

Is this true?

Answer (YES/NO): NO